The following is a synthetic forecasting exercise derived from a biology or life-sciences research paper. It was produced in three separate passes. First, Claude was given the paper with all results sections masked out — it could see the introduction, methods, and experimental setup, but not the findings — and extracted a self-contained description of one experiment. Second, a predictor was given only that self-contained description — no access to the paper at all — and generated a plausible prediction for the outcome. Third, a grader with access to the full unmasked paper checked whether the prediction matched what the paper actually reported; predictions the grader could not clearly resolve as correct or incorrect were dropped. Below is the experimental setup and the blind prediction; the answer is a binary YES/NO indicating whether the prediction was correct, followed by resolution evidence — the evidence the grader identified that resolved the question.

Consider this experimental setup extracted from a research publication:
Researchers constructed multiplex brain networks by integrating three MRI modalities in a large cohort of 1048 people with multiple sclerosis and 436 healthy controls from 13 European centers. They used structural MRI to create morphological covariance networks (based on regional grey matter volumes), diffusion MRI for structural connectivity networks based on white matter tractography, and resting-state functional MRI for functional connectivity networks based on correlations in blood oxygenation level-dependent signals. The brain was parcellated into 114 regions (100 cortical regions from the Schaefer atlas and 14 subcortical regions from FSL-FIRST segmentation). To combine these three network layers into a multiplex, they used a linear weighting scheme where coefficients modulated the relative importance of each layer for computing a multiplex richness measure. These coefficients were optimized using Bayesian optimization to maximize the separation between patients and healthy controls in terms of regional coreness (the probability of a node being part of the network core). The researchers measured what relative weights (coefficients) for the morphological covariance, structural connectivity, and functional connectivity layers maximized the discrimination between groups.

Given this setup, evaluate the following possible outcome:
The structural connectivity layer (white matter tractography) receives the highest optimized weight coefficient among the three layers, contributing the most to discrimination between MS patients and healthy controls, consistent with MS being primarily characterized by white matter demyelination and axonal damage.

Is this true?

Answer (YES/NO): YES